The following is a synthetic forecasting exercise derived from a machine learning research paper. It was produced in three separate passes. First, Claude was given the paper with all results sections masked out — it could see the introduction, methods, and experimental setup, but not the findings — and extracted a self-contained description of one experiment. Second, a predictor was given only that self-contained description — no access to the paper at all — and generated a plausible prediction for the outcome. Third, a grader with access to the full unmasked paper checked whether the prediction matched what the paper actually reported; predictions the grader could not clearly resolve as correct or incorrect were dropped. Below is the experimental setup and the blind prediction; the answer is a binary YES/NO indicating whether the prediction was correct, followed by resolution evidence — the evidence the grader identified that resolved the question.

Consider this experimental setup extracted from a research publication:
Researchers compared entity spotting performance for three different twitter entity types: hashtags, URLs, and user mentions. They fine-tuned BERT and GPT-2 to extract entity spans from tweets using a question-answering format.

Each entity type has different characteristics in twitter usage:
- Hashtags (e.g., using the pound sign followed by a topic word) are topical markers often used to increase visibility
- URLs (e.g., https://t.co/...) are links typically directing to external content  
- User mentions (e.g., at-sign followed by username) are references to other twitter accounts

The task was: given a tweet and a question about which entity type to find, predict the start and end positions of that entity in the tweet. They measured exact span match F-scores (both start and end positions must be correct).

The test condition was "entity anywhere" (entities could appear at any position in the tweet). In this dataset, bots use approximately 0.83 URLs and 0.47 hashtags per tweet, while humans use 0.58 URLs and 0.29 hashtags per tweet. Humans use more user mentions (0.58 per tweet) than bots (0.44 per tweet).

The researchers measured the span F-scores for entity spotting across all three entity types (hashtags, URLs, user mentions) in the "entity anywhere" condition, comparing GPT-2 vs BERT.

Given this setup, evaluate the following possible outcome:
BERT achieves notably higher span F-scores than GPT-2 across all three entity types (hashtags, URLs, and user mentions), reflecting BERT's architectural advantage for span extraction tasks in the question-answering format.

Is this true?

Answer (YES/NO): NO